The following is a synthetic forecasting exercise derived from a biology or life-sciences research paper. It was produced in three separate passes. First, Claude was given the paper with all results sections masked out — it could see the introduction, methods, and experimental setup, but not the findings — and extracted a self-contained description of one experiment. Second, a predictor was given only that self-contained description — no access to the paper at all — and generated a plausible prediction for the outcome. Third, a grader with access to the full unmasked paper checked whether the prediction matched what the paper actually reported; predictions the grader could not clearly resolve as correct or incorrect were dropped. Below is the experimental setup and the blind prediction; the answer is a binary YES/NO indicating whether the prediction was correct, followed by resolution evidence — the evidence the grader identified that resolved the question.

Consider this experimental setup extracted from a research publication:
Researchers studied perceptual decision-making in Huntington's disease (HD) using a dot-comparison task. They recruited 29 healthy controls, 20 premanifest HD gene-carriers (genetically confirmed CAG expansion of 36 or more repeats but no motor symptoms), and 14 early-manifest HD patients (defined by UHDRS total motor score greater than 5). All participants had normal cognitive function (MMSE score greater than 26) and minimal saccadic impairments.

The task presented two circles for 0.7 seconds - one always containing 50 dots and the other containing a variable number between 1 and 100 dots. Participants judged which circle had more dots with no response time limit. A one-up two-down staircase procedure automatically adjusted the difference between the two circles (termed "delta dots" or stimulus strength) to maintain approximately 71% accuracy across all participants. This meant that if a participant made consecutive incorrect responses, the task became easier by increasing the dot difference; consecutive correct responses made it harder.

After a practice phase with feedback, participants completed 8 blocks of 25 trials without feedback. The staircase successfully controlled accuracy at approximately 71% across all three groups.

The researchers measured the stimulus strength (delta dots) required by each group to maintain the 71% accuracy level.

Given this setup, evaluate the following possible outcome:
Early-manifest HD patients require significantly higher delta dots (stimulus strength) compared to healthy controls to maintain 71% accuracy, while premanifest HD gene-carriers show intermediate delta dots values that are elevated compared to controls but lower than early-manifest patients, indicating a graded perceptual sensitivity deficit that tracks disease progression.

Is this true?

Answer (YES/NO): YES